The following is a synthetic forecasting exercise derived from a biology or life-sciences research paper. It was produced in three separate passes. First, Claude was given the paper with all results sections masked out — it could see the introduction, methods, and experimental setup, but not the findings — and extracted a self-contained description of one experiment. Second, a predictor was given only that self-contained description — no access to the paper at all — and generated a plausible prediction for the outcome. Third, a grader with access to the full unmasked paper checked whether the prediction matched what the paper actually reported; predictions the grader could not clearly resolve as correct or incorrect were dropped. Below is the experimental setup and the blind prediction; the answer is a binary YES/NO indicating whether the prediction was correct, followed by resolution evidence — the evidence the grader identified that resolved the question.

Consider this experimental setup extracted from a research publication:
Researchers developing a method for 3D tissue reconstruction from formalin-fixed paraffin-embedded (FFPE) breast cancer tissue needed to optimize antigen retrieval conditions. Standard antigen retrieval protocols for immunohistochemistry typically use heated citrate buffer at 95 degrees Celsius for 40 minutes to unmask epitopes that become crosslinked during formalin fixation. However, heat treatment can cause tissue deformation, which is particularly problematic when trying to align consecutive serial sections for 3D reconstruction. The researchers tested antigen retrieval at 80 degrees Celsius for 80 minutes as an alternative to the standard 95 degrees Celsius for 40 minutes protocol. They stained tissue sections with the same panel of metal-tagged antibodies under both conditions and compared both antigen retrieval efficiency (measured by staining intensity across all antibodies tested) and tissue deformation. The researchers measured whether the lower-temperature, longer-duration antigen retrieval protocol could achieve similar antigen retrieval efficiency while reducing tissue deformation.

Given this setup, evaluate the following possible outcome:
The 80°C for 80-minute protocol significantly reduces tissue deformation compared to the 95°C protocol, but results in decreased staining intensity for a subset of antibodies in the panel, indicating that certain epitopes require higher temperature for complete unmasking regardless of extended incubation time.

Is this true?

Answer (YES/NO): NO